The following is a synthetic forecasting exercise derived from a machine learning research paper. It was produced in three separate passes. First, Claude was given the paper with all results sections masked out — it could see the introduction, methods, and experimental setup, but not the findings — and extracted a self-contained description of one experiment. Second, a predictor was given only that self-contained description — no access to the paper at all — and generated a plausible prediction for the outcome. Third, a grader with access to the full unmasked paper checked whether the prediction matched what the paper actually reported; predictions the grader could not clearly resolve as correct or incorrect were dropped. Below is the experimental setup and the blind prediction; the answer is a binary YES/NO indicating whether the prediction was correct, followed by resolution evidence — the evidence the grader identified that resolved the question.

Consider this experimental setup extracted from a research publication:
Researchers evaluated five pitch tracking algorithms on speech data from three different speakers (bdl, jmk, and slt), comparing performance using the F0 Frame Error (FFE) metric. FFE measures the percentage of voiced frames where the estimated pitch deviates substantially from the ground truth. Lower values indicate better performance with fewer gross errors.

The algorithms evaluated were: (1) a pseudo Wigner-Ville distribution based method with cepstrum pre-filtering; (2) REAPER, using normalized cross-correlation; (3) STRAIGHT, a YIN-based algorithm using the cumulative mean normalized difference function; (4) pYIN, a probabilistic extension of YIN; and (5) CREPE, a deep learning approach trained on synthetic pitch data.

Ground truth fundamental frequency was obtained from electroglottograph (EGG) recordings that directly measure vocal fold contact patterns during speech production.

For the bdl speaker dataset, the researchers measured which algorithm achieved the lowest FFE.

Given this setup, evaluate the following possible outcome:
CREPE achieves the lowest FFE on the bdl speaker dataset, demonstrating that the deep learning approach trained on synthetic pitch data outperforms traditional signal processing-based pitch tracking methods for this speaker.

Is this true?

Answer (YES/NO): NO